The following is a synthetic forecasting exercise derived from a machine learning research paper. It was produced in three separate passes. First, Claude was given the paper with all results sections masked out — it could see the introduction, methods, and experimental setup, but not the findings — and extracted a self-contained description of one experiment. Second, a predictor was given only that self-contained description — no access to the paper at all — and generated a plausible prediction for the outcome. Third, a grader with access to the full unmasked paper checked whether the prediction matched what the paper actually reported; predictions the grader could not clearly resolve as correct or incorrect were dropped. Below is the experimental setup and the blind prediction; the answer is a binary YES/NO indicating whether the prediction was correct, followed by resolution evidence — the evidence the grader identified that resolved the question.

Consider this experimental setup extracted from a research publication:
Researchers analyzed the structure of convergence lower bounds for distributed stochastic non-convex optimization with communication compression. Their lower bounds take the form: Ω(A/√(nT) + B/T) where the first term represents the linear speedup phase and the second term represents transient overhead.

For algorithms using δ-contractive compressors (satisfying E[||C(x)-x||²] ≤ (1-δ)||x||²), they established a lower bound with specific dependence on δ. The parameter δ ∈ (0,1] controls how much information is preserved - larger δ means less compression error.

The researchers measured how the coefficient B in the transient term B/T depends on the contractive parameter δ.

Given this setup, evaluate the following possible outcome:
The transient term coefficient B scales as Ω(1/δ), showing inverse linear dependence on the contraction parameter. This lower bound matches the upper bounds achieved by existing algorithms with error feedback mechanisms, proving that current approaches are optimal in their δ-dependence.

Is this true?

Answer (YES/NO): NO